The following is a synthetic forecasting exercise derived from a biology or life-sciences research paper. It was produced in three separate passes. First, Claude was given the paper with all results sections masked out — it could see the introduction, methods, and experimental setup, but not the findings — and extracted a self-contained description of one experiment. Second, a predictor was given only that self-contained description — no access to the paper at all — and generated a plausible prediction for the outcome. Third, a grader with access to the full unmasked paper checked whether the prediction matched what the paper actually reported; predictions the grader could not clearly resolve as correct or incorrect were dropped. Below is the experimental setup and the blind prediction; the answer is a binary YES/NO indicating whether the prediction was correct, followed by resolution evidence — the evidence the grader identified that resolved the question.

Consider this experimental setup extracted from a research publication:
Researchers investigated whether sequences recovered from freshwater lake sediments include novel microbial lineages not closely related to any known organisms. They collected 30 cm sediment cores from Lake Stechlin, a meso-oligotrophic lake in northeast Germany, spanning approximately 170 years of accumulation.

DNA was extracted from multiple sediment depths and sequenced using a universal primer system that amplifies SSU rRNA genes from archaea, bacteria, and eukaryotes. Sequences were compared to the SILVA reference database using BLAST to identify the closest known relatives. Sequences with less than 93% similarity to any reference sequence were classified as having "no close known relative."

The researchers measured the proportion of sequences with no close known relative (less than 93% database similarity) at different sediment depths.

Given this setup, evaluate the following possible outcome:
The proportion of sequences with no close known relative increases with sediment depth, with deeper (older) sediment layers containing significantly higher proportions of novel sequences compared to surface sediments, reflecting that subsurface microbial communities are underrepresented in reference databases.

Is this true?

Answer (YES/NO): NO